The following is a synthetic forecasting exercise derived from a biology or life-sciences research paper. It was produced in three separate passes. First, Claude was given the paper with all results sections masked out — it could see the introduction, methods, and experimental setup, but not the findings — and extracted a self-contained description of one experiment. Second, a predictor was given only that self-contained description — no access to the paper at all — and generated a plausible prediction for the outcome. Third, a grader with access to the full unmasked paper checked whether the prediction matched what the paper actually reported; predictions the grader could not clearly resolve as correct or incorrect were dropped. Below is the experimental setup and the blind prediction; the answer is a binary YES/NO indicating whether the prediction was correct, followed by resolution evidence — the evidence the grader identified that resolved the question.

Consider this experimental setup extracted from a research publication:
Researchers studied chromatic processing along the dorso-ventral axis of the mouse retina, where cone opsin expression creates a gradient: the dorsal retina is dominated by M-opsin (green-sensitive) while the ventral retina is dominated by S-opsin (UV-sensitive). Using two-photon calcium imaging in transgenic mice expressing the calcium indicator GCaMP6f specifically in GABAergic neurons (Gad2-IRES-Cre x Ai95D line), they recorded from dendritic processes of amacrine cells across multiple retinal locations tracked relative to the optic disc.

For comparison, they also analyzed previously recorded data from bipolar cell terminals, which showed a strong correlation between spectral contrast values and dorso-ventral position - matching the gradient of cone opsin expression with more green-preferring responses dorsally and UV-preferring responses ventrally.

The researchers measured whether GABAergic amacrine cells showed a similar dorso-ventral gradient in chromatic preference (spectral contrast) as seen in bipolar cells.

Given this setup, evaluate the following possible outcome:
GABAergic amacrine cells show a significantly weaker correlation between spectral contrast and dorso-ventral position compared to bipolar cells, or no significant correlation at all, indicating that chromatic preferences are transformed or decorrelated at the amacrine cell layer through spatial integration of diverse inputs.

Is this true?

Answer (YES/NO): YES